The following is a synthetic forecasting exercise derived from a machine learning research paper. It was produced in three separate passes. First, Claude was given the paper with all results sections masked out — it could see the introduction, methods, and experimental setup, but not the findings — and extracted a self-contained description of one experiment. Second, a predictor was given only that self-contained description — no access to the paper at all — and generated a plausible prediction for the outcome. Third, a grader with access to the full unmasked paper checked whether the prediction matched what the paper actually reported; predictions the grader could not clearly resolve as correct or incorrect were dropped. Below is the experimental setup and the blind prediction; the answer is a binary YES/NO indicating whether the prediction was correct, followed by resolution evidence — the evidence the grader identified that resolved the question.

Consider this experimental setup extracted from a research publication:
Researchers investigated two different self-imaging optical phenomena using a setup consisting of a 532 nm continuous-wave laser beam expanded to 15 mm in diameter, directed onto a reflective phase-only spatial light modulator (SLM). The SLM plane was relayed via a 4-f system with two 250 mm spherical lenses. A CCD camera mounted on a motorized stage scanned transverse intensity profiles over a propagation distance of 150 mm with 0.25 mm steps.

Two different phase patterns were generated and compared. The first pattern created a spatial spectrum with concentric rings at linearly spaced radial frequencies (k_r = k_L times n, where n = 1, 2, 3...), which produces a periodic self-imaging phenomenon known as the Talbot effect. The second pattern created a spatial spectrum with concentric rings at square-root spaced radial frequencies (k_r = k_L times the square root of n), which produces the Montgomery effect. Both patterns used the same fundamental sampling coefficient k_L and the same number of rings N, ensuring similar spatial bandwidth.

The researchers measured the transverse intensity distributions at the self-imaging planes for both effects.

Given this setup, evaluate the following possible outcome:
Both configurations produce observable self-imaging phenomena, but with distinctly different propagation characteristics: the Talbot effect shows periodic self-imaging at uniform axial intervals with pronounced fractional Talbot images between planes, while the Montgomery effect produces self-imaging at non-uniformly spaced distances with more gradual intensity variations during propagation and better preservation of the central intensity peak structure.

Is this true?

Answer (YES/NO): NO